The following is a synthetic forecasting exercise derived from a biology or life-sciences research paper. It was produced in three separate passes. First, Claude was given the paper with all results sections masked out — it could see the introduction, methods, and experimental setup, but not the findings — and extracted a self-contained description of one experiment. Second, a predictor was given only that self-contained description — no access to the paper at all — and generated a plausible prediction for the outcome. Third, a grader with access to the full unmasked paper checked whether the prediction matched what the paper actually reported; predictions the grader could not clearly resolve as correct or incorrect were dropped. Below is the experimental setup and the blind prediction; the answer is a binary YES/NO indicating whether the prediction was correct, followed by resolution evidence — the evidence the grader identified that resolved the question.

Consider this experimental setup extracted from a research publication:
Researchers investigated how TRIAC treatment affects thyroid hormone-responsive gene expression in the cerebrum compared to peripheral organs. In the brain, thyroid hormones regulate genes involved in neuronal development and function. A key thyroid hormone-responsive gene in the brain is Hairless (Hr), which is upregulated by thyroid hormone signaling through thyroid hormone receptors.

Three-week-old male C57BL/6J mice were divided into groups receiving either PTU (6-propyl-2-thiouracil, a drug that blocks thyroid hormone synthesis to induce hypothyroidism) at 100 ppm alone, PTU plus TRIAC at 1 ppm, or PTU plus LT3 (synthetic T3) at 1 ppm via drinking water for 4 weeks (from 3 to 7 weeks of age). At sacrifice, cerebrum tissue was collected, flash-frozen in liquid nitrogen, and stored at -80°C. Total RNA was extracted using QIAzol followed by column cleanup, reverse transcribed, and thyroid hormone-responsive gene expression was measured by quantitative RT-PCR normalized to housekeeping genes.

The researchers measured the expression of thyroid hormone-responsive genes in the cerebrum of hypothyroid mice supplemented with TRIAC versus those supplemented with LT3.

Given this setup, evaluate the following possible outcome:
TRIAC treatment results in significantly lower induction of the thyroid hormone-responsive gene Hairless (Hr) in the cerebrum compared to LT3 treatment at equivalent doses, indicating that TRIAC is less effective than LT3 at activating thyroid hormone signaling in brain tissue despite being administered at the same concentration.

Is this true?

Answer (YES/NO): YES